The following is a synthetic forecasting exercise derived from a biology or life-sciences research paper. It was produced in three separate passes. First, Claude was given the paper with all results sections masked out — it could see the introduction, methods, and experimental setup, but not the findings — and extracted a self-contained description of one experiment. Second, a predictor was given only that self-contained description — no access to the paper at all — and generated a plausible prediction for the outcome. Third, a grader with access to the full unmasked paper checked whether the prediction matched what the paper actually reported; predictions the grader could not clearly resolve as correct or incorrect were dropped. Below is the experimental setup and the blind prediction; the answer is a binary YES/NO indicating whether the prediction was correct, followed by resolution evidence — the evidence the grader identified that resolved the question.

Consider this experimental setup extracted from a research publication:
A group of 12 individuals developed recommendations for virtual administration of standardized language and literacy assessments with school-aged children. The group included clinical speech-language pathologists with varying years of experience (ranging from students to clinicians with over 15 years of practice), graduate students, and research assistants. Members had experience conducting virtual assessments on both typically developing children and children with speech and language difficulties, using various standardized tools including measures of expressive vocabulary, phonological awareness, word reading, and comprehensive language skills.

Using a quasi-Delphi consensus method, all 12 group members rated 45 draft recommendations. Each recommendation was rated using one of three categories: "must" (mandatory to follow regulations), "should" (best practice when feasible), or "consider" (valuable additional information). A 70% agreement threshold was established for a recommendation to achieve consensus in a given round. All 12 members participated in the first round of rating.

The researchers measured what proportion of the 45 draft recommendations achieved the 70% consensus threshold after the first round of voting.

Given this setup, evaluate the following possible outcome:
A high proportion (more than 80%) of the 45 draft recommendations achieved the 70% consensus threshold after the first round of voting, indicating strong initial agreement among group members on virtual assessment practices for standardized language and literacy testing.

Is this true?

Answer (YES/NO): NO